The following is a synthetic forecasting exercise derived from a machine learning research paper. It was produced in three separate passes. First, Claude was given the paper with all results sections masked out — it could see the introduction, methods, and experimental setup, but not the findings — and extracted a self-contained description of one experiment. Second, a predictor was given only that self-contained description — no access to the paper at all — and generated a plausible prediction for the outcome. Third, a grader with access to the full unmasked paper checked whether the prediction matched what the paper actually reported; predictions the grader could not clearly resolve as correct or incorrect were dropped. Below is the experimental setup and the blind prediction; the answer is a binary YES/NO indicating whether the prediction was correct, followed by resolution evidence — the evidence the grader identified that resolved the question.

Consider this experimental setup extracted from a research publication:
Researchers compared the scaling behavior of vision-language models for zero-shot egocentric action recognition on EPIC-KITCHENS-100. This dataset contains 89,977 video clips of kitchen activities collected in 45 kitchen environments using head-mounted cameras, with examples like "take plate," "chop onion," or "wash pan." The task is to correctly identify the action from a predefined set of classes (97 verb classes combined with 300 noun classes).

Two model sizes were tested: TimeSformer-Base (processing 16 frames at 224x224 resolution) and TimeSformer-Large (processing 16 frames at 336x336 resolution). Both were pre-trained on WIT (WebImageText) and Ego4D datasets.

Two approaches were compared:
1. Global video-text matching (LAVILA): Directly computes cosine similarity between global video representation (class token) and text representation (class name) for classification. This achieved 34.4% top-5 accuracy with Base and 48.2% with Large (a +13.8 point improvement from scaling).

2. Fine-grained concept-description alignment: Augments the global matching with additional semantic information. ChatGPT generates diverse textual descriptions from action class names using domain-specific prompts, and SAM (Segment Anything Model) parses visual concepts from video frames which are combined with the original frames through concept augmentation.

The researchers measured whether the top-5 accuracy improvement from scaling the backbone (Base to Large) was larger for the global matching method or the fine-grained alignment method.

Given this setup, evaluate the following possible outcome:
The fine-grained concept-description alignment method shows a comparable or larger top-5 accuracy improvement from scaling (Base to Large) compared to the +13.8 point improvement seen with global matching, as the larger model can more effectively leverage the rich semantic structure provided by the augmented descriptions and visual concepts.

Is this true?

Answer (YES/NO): NO